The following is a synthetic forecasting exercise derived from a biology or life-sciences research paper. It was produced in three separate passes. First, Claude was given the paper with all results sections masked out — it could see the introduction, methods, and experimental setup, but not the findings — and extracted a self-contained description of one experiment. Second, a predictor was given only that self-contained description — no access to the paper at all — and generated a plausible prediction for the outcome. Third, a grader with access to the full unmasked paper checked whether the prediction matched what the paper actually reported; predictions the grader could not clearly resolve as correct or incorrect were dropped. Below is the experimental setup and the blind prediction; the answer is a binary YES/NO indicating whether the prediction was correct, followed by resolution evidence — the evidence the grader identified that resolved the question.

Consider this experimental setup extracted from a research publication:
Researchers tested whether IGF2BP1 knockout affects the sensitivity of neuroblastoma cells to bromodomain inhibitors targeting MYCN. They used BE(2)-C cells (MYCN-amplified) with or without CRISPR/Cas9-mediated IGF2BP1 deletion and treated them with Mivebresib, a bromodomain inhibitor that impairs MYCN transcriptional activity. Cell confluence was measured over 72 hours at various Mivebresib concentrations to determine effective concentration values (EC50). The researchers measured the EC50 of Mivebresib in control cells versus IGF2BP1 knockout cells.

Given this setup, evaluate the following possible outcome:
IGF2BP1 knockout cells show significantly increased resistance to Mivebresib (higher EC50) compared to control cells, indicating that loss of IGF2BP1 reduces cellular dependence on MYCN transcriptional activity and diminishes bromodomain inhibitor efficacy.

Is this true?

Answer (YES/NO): NO